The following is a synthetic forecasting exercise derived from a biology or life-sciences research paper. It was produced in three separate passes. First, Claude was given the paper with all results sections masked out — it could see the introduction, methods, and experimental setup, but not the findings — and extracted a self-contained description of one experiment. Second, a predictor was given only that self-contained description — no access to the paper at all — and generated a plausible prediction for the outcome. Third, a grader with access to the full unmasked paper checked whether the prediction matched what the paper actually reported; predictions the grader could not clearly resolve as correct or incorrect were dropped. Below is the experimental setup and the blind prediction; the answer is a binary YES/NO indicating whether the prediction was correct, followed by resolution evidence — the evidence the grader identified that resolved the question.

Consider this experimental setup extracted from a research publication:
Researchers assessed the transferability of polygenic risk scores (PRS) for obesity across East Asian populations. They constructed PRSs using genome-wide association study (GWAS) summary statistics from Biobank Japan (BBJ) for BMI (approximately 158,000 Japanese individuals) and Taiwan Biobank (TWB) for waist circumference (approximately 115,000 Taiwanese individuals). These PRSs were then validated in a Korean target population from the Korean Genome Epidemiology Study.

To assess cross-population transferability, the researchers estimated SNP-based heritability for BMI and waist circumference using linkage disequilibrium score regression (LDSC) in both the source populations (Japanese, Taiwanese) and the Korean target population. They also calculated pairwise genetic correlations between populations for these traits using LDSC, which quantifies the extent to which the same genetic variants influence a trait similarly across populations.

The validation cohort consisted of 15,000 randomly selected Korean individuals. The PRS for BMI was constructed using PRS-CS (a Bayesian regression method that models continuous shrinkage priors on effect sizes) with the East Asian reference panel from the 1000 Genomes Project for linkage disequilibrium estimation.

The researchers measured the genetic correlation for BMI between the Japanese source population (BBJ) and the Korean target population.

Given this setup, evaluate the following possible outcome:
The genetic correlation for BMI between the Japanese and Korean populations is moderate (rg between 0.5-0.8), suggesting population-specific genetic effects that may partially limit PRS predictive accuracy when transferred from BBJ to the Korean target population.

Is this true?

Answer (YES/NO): NO